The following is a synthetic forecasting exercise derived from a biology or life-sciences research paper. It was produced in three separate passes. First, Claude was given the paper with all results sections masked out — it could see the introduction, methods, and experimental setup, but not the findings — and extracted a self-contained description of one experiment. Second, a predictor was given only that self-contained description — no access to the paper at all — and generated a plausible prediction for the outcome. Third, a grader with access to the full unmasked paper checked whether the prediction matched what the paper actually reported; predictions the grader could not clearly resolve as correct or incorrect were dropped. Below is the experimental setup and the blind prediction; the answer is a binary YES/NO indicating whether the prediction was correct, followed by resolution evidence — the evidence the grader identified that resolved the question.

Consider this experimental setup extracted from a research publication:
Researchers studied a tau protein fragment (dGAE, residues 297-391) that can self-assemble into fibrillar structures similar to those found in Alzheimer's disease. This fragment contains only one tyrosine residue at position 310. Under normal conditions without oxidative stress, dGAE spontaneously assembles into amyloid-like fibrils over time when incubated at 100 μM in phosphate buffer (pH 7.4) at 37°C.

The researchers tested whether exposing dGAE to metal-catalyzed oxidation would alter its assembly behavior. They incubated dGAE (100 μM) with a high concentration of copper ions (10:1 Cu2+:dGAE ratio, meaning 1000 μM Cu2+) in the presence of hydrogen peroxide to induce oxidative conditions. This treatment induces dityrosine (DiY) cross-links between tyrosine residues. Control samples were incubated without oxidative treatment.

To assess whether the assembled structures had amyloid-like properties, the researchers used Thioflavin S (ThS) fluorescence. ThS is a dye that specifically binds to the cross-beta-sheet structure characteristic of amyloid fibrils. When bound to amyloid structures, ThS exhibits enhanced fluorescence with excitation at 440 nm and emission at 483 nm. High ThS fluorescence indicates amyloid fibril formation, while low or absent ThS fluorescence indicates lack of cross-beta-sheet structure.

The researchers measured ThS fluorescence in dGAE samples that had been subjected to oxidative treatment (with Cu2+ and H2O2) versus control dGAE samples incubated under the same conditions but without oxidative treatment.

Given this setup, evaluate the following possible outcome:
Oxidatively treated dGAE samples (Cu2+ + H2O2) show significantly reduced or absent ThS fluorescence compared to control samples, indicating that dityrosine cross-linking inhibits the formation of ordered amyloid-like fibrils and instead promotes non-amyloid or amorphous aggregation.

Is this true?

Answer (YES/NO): YES